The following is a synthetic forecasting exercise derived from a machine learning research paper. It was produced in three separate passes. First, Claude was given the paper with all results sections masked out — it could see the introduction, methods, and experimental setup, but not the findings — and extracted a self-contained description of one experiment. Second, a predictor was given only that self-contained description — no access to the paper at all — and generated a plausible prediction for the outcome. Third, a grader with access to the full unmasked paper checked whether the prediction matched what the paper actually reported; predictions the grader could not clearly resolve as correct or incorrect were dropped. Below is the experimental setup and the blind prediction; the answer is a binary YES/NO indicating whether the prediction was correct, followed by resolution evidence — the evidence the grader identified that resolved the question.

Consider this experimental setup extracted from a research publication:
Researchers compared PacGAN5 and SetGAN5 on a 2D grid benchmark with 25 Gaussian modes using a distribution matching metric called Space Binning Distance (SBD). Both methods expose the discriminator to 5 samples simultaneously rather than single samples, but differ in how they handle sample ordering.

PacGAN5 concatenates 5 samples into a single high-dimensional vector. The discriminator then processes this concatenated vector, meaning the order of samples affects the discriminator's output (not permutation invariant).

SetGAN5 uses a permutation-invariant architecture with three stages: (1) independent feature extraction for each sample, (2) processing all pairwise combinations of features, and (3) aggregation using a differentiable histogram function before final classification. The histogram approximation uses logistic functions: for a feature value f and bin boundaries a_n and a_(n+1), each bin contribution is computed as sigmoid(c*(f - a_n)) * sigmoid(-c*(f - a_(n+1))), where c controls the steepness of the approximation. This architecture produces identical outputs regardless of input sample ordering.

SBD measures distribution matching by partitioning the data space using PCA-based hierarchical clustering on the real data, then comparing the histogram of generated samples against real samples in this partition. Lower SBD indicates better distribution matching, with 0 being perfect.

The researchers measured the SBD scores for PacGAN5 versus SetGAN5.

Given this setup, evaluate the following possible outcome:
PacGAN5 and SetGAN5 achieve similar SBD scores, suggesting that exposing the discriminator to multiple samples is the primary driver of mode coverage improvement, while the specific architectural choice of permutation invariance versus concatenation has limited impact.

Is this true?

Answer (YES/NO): NO